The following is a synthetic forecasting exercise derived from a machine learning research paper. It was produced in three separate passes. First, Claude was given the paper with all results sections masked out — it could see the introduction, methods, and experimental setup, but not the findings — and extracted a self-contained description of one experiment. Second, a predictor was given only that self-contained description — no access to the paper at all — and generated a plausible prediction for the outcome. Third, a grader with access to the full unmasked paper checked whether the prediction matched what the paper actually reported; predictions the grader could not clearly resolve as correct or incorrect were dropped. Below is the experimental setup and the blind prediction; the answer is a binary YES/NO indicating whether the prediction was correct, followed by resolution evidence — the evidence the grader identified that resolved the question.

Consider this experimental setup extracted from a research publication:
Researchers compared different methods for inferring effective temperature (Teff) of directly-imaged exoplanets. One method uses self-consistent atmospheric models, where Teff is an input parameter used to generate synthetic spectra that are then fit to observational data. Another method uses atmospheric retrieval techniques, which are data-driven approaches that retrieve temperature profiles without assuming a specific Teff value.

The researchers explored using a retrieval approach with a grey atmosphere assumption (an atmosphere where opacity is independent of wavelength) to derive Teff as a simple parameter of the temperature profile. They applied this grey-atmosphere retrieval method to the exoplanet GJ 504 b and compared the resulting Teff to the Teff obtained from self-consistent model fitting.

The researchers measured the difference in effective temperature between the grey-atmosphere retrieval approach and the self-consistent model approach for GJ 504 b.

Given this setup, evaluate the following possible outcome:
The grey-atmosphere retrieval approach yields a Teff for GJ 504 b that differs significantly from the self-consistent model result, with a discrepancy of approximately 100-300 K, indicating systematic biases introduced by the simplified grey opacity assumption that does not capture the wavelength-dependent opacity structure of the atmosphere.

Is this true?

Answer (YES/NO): YES